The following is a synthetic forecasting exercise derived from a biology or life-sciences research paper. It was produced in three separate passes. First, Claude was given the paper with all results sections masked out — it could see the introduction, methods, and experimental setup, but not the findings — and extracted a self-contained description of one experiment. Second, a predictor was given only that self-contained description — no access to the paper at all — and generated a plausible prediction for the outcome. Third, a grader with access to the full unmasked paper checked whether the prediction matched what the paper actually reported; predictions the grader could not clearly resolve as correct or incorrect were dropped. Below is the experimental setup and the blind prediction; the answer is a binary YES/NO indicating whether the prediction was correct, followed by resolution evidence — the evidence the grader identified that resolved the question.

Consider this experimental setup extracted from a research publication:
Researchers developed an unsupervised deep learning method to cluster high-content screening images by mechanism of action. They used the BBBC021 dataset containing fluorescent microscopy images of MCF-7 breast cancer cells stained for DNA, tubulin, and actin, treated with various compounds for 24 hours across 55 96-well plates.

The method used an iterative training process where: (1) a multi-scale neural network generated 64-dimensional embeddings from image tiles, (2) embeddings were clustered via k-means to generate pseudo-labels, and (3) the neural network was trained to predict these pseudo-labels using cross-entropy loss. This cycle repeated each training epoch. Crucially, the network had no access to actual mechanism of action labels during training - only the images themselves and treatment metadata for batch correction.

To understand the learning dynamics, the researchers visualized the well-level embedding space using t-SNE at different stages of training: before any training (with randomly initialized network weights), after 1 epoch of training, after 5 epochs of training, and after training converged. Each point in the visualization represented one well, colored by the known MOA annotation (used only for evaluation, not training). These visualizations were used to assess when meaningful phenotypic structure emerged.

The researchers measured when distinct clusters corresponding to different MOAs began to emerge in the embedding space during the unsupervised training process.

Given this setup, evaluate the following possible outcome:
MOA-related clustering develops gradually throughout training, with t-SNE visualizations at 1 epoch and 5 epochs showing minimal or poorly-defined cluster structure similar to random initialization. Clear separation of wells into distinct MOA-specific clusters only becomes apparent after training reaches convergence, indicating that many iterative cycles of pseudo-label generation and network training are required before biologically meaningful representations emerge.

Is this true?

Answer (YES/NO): NO